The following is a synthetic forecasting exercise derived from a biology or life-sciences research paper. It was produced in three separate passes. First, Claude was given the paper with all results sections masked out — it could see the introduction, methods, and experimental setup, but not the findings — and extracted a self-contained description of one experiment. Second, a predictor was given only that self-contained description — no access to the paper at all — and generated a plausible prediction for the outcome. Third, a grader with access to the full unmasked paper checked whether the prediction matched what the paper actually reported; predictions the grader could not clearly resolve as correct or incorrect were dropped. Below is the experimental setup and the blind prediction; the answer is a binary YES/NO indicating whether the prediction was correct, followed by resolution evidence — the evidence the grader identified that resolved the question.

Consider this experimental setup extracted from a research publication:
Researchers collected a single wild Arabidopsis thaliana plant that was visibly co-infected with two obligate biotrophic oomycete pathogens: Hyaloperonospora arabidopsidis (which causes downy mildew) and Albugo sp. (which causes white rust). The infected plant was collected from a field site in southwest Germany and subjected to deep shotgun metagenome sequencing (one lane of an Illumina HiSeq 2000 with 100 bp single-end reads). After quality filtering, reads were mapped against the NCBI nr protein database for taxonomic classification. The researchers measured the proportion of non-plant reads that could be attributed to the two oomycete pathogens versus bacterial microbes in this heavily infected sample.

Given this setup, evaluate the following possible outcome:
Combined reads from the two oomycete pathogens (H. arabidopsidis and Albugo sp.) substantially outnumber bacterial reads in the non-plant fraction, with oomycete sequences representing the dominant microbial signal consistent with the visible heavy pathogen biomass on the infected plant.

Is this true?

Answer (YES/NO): NO